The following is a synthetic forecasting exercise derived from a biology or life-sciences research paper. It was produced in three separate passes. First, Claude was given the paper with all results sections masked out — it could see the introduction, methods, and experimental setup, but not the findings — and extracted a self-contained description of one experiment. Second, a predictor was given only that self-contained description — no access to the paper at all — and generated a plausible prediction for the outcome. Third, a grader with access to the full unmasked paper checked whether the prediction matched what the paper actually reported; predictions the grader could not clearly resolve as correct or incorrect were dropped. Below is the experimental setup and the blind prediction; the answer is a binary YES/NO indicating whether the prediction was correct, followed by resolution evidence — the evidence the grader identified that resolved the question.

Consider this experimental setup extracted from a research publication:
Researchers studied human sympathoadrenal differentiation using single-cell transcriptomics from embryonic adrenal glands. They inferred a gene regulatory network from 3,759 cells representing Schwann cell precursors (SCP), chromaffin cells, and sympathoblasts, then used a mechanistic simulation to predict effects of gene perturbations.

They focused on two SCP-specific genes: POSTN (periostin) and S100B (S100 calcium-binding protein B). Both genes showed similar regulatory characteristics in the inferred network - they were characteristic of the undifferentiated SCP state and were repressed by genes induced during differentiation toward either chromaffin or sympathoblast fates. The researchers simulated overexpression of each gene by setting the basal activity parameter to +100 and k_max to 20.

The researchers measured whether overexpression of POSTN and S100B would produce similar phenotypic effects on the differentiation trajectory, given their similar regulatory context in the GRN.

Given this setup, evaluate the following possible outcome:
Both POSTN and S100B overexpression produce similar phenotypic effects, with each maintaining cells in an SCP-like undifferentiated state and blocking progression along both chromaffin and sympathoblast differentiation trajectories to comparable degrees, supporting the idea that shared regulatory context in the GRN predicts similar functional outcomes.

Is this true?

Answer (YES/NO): NO